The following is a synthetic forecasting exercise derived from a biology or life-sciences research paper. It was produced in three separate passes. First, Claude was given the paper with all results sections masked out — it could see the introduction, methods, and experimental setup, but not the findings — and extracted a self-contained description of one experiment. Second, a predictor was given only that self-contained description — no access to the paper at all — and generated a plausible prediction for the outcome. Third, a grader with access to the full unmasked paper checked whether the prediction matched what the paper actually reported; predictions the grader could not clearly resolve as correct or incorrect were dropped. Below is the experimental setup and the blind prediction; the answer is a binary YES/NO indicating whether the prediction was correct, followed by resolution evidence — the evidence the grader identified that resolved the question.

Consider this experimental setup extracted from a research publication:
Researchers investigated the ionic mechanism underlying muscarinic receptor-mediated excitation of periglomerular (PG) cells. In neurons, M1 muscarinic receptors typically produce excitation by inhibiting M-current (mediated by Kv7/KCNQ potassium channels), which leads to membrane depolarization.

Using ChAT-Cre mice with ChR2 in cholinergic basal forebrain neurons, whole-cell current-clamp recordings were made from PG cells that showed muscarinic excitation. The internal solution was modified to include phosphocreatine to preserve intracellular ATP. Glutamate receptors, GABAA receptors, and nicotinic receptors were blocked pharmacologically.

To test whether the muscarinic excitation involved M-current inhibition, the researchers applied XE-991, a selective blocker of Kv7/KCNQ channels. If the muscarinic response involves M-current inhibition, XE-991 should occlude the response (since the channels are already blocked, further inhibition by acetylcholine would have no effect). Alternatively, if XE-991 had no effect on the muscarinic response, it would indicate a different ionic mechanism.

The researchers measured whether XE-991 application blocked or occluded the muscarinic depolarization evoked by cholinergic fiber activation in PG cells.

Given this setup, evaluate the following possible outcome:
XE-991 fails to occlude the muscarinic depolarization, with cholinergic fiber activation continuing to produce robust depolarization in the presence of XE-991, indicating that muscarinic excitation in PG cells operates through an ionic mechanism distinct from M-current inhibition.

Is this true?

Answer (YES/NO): NO